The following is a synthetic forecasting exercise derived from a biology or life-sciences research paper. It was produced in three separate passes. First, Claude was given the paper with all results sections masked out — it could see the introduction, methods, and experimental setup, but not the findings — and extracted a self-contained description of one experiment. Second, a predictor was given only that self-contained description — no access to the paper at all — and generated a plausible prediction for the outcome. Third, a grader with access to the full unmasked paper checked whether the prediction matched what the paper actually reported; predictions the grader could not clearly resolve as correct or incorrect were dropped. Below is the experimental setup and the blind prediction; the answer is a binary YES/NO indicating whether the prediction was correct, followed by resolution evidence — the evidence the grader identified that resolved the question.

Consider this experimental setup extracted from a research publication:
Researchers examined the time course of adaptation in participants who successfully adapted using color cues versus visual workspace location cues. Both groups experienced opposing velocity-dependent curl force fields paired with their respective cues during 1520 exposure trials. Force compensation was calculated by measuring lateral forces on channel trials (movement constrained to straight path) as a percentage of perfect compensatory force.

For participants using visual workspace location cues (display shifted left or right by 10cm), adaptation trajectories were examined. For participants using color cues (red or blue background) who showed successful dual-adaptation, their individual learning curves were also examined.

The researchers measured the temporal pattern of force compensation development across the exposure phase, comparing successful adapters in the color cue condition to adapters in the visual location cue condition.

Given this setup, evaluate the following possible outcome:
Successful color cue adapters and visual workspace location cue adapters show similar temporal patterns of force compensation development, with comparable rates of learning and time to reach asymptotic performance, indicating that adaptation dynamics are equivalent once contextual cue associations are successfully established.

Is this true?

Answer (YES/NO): NO